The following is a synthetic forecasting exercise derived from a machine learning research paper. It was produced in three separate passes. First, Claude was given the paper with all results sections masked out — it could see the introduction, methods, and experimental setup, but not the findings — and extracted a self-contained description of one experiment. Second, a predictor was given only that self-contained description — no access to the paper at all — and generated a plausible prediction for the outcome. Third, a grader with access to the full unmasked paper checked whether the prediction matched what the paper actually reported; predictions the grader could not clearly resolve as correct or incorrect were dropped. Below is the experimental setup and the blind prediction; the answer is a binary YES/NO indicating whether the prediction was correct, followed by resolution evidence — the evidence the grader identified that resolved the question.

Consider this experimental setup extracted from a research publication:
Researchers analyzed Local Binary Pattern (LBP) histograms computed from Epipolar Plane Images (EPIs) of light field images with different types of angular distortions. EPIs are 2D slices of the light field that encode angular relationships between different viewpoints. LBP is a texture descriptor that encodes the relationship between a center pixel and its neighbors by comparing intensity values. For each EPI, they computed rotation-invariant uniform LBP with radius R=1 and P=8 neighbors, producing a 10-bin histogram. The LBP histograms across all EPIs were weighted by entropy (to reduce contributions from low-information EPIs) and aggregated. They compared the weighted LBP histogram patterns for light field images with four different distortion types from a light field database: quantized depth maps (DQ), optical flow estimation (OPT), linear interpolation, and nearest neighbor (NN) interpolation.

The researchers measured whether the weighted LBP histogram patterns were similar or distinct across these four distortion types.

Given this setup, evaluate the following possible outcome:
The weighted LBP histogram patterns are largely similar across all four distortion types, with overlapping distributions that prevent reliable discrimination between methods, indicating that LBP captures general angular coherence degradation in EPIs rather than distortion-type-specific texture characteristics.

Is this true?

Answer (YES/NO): NO